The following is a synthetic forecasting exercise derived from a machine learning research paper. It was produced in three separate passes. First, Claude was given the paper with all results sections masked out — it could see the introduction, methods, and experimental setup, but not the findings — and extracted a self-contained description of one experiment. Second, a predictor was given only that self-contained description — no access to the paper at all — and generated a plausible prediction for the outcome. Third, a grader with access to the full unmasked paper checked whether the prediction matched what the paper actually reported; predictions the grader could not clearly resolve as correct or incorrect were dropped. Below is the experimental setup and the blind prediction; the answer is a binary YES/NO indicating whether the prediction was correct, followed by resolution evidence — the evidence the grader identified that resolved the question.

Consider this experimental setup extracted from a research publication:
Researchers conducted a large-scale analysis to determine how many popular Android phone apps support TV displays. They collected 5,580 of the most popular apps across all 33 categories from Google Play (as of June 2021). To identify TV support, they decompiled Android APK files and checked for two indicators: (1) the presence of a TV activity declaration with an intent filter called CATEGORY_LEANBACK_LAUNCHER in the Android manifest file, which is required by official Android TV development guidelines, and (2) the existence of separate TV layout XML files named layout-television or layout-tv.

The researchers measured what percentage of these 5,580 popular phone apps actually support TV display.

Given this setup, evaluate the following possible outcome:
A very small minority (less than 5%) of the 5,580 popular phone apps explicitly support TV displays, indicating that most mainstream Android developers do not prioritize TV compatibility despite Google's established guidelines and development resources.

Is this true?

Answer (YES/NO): NO